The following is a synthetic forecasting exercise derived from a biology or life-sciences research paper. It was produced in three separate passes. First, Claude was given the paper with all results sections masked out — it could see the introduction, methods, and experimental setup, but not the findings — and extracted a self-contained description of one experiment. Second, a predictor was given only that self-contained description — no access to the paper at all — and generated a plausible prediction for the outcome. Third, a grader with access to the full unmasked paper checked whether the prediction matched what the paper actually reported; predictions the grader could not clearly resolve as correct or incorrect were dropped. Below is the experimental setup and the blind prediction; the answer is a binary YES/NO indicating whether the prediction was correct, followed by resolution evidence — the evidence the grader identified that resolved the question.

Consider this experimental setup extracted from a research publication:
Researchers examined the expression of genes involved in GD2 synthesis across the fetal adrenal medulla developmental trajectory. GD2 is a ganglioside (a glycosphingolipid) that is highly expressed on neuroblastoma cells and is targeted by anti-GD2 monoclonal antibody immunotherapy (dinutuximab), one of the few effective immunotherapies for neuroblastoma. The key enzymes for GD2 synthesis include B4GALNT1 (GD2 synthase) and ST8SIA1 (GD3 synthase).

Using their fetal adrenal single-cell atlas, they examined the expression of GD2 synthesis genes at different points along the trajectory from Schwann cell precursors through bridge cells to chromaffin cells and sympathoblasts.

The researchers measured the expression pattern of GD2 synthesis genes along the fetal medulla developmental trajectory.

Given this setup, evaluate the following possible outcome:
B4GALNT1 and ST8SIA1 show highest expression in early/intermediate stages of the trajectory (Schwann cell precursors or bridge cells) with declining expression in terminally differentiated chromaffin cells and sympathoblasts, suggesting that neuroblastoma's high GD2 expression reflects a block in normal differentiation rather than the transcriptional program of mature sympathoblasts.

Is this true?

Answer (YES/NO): NO